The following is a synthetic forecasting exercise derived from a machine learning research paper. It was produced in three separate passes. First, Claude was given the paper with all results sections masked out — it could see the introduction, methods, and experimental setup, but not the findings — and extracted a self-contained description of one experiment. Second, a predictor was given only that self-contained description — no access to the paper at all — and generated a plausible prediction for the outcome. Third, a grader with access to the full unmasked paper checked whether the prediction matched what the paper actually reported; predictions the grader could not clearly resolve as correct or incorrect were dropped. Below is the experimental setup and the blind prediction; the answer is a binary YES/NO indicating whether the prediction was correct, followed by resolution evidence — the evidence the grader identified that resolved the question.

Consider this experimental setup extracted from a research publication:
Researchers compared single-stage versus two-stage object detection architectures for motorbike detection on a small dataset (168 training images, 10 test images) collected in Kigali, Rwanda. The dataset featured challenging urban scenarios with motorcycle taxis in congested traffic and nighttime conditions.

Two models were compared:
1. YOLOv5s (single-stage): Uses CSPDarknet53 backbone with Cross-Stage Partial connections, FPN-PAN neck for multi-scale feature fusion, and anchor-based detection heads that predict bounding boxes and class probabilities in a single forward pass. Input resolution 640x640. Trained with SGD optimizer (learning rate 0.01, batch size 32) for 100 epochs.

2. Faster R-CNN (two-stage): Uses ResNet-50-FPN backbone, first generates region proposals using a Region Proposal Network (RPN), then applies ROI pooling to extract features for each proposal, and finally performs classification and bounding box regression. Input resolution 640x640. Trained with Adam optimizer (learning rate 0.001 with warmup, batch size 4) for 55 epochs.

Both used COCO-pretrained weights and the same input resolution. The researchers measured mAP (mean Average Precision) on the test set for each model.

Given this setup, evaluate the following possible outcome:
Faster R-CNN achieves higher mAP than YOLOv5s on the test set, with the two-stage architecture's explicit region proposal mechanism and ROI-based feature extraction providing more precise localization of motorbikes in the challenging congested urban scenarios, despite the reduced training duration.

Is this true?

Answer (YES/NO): NO